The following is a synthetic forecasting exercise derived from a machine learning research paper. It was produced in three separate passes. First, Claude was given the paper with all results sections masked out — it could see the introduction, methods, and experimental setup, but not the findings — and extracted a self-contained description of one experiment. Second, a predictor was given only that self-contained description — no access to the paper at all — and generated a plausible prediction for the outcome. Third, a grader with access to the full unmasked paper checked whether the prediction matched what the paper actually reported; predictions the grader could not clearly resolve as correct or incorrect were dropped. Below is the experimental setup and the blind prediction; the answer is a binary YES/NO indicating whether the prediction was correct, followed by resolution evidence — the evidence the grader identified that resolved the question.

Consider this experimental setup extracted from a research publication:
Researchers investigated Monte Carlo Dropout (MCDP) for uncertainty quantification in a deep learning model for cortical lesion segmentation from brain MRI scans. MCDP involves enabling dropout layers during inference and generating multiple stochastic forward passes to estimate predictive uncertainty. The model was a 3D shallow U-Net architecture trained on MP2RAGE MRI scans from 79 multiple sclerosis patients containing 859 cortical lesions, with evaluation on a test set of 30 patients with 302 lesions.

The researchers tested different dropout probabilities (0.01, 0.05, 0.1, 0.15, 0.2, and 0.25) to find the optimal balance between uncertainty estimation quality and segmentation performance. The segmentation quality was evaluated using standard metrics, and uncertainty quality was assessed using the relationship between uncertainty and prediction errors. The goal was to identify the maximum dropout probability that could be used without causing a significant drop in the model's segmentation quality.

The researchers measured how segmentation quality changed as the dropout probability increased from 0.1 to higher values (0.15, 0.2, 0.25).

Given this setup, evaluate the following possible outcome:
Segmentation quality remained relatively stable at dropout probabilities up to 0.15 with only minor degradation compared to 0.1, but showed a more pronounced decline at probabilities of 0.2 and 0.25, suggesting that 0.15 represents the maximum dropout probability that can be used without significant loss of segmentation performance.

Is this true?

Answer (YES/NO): NO